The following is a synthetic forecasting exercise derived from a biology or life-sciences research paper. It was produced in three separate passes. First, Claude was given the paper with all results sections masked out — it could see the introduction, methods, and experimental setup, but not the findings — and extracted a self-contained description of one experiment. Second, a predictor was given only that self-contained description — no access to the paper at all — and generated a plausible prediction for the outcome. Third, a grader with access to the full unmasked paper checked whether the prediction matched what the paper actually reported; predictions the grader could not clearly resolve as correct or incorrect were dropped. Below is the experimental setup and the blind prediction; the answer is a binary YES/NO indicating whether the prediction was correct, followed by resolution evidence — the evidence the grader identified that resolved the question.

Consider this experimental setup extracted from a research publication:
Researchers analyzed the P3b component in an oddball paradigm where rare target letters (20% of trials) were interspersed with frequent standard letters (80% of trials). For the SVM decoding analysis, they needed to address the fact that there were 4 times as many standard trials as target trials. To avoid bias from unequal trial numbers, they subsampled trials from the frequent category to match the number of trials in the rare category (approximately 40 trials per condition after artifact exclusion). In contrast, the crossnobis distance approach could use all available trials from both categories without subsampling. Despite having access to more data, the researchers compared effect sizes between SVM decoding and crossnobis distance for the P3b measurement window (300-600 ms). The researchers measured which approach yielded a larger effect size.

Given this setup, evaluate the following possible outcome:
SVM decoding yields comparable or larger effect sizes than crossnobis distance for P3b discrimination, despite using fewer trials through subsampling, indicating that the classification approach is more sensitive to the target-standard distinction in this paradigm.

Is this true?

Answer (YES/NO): YES